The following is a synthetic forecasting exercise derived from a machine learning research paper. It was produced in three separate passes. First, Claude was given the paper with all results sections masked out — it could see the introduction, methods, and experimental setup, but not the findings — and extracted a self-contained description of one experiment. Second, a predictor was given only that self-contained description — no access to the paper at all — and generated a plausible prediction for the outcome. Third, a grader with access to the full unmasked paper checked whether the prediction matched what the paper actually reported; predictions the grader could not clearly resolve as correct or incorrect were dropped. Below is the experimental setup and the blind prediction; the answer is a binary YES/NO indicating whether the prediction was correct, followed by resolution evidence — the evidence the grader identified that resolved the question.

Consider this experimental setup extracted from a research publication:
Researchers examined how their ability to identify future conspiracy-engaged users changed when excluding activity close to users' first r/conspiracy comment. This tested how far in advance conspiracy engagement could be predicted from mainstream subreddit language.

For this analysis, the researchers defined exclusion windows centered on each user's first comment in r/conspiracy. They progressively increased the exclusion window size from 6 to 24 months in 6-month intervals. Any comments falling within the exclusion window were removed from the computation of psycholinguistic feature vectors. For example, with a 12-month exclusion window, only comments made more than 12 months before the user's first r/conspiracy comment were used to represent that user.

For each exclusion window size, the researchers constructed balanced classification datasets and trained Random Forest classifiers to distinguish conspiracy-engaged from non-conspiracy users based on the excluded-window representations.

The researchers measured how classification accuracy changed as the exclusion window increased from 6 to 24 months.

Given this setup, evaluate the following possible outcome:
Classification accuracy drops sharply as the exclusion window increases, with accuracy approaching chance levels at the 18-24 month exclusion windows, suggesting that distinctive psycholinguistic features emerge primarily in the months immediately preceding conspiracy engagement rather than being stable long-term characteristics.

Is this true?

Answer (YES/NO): NO